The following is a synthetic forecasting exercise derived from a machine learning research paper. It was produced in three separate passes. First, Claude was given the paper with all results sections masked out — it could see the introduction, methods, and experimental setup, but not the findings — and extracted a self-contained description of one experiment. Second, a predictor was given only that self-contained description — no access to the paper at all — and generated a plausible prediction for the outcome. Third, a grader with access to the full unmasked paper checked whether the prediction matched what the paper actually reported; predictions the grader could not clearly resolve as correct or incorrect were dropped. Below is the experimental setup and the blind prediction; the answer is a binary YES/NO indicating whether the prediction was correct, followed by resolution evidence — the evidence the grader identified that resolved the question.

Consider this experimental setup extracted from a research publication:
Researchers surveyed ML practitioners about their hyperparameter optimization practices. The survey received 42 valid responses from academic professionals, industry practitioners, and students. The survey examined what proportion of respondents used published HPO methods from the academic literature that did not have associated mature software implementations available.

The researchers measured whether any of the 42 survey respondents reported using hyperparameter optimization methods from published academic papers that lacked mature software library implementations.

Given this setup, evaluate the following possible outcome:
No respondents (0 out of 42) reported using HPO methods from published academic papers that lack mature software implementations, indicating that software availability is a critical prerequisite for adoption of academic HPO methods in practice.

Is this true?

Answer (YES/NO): YES